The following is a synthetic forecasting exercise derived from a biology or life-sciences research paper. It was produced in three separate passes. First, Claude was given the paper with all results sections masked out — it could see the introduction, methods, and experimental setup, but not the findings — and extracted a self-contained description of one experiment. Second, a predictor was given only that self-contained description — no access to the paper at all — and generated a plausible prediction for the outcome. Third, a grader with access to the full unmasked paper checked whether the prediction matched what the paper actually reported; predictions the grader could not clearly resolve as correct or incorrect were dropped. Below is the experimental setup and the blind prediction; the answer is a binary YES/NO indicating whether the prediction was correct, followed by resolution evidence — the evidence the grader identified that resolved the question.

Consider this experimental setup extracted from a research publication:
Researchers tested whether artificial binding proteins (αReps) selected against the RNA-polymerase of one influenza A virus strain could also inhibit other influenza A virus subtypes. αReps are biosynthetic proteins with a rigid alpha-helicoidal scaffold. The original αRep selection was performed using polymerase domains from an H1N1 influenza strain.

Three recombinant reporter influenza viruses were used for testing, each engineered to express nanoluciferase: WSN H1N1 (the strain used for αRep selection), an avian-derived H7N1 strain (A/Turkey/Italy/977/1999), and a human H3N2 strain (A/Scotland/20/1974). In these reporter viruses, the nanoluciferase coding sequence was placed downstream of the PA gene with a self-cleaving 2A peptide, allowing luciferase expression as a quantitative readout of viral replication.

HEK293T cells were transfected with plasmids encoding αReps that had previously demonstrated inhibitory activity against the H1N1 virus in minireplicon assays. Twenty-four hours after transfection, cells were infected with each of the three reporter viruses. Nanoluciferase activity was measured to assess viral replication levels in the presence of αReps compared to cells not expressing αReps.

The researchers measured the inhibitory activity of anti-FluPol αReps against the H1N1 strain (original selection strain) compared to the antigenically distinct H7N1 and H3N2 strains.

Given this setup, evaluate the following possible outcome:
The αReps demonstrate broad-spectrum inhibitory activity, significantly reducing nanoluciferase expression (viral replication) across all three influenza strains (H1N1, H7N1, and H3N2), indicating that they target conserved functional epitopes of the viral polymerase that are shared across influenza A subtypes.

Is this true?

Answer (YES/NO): YES